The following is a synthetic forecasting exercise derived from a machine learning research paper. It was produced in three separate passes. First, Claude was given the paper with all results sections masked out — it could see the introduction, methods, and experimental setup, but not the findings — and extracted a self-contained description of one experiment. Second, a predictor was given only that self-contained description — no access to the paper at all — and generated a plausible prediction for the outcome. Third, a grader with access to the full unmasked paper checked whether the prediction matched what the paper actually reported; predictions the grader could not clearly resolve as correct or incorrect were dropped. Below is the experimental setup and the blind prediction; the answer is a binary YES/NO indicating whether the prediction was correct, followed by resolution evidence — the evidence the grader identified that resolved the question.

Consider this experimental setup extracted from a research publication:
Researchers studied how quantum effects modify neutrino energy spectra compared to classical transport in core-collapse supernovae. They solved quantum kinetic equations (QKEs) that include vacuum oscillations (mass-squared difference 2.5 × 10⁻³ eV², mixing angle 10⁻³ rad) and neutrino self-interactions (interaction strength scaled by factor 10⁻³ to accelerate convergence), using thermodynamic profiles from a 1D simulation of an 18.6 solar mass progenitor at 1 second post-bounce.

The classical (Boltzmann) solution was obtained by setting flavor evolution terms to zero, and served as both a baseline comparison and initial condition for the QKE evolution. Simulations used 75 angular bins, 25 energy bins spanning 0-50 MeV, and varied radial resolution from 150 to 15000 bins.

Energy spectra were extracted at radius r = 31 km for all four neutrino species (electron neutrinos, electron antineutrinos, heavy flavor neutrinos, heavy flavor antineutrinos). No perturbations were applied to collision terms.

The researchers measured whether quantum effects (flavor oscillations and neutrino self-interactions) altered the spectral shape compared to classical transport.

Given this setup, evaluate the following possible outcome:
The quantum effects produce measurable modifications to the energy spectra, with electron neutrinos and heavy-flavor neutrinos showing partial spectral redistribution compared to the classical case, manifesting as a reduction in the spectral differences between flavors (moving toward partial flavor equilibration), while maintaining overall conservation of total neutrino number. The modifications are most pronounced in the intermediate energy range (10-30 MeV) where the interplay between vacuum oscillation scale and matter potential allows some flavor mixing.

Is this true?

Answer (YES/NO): NO